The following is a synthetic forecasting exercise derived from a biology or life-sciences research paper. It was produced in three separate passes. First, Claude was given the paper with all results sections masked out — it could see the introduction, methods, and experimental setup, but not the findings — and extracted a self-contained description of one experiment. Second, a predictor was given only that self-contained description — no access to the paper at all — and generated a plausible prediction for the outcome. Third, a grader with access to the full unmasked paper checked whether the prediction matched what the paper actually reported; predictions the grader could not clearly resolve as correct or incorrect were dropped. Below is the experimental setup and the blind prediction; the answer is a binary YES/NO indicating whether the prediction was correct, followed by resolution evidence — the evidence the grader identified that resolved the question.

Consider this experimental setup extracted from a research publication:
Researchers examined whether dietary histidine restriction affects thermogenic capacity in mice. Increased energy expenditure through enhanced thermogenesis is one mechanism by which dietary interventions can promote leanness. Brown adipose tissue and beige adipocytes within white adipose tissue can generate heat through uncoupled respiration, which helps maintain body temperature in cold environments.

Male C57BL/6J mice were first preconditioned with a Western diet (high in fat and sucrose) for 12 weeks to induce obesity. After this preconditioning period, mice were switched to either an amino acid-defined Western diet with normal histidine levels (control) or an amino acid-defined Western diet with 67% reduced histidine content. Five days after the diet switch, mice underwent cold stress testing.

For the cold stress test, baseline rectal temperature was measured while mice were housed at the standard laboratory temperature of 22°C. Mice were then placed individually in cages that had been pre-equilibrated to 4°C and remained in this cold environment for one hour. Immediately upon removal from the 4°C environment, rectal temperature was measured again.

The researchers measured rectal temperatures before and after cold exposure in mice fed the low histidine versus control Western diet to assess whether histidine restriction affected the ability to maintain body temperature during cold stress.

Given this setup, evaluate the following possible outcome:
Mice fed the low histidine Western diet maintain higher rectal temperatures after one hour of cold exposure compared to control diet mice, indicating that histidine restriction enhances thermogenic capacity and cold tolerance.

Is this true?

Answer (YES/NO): YES